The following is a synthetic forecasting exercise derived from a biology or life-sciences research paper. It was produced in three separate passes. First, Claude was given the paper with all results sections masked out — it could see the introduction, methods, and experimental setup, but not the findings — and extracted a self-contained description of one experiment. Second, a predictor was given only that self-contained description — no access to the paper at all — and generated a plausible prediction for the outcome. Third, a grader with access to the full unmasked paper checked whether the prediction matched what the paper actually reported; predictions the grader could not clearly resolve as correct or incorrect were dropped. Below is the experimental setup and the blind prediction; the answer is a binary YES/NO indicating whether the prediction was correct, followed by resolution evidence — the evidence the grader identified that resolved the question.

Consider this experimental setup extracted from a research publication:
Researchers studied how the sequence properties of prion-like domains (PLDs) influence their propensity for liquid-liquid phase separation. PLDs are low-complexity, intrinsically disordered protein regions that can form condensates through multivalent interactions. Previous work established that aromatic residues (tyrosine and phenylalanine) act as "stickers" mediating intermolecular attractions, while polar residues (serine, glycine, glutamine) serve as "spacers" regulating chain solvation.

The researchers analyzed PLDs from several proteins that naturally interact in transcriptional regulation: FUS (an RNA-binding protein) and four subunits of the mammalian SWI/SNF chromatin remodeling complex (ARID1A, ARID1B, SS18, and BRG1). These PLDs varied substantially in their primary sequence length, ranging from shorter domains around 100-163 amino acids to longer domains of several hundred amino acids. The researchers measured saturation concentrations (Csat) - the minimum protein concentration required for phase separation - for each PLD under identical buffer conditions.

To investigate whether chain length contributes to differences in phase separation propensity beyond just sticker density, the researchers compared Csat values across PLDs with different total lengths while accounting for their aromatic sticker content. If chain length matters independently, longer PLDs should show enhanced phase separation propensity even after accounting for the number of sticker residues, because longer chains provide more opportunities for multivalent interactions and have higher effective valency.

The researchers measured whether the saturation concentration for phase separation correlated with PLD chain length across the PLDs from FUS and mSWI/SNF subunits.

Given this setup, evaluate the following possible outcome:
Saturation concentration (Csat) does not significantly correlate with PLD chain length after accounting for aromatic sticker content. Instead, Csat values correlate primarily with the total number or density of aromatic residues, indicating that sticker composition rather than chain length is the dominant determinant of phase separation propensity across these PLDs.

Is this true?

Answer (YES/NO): NO